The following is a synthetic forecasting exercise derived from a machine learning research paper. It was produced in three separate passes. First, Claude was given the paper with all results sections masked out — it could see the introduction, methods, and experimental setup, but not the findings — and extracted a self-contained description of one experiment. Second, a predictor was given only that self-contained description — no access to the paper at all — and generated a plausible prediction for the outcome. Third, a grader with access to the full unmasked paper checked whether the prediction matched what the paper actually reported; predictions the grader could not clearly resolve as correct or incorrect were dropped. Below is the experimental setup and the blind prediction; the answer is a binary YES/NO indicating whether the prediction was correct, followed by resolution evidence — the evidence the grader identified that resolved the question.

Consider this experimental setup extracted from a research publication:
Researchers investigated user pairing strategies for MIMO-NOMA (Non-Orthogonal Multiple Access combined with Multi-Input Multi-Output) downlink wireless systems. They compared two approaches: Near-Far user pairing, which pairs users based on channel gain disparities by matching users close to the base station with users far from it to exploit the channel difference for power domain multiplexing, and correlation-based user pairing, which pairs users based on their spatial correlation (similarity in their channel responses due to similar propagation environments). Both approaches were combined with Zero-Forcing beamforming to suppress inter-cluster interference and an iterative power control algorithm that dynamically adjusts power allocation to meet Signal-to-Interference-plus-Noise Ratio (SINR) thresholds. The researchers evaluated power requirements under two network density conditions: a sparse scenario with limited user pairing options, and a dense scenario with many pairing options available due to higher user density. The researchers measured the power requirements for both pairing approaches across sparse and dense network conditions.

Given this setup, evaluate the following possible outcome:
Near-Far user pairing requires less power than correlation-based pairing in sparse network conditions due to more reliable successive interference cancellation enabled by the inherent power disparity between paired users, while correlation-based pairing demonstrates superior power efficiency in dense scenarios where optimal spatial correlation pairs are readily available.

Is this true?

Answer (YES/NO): NO